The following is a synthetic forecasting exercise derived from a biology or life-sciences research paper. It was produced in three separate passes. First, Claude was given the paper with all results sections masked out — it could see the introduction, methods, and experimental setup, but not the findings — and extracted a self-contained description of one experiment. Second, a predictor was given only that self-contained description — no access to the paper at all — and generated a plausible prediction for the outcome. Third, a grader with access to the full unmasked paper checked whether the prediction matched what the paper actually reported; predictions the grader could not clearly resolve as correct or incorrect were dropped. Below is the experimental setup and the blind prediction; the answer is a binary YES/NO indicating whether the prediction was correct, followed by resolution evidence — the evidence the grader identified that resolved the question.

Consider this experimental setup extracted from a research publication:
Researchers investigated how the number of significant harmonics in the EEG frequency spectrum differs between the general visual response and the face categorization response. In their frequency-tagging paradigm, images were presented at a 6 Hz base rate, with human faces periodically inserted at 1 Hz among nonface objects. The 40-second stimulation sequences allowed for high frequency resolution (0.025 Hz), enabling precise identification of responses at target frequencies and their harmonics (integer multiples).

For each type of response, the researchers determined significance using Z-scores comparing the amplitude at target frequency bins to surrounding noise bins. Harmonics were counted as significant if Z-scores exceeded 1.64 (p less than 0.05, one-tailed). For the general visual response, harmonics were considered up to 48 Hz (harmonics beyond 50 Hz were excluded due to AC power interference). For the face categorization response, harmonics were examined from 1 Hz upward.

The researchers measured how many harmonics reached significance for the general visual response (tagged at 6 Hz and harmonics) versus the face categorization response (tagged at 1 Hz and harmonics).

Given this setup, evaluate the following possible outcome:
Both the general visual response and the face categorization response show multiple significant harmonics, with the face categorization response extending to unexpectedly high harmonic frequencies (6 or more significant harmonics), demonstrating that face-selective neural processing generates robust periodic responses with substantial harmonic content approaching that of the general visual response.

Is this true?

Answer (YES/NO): NO